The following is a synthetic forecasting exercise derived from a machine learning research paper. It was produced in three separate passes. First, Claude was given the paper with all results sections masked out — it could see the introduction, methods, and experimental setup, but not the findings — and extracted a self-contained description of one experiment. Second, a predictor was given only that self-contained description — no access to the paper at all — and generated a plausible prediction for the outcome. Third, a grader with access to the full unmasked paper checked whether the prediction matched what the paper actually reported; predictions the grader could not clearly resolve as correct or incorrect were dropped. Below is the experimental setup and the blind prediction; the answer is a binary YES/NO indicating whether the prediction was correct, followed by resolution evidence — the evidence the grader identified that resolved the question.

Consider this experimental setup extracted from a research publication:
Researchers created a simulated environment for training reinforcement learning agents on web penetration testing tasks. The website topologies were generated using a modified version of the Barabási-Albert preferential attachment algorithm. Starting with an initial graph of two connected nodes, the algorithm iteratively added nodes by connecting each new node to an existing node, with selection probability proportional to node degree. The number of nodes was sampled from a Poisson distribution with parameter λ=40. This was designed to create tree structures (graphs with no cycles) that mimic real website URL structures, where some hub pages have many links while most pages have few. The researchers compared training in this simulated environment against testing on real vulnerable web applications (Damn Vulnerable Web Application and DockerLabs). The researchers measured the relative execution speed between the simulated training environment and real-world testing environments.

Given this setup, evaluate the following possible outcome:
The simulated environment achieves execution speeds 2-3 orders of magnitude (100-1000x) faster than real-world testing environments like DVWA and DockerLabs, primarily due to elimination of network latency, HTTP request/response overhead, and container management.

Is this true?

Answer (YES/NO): NO